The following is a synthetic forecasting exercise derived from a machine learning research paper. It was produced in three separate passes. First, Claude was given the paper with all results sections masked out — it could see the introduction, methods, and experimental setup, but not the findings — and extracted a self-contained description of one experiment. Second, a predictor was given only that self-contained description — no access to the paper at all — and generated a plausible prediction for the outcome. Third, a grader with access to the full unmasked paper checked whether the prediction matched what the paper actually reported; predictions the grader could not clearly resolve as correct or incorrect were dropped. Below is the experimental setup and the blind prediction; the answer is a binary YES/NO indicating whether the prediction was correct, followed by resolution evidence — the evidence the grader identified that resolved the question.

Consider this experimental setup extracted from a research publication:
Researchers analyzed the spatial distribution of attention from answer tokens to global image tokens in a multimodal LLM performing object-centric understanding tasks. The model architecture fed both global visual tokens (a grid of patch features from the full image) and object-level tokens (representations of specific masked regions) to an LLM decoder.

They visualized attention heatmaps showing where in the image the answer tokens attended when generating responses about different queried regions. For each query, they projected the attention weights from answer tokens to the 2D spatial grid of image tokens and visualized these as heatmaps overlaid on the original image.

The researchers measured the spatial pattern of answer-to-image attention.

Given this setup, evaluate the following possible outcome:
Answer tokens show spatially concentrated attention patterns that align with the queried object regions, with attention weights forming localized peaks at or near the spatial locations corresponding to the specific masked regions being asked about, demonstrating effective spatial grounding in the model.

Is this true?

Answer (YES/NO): YES